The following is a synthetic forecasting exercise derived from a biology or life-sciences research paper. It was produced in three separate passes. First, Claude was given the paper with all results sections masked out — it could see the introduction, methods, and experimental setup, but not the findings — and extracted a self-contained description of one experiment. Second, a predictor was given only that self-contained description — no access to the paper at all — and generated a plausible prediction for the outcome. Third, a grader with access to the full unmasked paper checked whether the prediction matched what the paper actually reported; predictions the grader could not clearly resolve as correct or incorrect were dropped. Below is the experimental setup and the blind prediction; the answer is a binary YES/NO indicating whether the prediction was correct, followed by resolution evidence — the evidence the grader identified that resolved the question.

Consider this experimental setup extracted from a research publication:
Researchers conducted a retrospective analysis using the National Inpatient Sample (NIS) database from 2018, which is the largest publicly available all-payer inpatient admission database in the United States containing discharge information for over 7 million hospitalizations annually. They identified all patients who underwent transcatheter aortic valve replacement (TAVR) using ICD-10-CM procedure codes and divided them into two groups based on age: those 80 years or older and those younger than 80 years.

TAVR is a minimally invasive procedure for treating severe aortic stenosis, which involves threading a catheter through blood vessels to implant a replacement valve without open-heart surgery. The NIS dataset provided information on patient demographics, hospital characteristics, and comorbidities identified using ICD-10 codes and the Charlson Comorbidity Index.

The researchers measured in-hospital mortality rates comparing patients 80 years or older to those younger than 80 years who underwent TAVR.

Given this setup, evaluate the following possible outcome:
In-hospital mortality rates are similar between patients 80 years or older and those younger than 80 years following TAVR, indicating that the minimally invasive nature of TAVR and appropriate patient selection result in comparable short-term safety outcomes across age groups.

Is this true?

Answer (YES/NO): NO